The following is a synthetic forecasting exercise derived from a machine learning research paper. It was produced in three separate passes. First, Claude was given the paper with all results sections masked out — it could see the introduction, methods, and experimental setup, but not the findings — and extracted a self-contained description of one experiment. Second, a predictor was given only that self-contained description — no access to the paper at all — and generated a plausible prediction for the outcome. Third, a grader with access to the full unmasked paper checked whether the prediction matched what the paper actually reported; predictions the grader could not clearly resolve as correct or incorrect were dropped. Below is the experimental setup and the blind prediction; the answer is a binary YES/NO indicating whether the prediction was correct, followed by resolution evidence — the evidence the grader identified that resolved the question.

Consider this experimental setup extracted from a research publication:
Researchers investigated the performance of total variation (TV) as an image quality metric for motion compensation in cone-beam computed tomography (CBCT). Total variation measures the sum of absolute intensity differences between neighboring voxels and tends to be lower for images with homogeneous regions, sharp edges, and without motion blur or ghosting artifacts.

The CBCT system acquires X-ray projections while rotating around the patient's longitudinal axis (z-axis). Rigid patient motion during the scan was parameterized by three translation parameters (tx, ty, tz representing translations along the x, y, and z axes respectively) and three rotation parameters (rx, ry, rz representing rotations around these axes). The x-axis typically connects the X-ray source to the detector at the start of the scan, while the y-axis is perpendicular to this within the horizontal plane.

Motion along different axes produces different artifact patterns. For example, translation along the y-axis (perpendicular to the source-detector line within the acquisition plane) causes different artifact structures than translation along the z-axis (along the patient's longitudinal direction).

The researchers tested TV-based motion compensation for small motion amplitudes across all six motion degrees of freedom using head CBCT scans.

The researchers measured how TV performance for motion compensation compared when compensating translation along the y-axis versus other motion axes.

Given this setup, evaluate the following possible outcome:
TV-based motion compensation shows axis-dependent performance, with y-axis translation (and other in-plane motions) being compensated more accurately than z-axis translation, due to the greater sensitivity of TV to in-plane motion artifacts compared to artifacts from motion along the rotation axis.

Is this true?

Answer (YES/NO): NO